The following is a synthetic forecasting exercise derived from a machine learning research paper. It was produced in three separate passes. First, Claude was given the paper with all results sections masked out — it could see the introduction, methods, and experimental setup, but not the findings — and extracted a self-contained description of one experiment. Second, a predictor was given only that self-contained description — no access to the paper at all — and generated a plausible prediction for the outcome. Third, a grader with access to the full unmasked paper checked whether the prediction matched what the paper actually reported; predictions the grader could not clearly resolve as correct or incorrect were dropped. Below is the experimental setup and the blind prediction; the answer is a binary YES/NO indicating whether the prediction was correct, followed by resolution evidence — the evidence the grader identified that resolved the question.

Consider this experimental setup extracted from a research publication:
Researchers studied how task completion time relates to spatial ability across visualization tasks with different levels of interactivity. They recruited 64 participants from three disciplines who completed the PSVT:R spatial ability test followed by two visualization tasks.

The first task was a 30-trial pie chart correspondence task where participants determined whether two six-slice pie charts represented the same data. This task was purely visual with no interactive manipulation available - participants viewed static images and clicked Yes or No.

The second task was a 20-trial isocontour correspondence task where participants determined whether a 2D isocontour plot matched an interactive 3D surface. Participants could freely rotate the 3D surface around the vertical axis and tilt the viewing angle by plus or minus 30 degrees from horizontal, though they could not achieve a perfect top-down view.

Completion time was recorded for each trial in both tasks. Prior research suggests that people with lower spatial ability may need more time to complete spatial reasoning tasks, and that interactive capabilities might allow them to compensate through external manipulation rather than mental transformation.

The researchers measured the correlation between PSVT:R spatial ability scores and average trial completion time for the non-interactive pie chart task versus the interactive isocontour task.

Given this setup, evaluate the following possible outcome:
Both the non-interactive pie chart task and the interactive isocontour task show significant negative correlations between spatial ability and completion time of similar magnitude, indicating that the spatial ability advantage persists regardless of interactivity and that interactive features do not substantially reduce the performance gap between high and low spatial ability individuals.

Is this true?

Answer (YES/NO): NO